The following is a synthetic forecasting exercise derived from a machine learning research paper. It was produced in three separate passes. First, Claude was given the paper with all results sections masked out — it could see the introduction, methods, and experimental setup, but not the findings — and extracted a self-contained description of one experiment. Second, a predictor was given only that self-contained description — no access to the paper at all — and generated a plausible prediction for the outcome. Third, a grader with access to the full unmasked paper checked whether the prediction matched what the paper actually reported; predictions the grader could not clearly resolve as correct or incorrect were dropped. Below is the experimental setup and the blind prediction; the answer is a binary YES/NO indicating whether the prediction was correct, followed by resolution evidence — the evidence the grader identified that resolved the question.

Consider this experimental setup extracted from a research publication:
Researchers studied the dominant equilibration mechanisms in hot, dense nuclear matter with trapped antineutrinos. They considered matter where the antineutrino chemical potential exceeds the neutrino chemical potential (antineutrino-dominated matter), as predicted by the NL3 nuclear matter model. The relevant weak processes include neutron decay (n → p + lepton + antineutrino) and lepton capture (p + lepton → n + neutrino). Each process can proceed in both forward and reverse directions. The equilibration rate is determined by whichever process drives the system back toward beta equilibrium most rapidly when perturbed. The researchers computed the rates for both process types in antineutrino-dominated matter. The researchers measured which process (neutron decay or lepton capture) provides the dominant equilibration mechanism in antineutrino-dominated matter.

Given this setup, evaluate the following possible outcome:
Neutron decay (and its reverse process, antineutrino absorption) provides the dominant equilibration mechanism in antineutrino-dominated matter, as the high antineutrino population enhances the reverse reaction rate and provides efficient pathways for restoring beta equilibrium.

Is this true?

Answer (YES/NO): YES